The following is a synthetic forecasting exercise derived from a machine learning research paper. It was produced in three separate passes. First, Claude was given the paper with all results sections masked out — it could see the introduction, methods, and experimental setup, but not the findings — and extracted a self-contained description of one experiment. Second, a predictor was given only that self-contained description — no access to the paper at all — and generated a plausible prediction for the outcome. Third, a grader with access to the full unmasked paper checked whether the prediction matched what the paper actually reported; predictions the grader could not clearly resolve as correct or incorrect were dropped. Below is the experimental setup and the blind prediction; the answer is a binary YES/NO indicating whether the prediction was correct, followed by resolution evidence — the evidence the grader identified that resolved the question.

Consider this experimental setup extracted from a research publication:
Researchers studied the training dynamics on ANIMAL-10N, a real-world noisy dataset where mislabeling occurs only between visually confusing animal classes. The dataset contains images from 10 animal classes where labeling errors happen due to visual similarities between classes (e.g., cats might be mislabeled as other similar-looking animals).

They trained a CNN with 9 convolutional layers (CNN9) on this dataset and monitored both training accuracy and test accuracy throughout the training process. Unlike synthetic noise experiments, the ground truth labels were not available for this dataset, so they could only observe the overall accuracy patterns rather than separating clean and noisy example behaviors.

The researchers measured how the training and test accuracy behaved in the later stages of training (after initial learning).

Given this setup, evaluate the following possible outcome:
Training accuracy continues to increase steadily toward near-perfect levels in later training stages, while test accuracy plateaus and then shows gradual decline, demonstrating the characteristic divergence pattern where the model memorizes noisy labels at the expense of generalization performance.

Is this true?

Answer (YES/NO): NO